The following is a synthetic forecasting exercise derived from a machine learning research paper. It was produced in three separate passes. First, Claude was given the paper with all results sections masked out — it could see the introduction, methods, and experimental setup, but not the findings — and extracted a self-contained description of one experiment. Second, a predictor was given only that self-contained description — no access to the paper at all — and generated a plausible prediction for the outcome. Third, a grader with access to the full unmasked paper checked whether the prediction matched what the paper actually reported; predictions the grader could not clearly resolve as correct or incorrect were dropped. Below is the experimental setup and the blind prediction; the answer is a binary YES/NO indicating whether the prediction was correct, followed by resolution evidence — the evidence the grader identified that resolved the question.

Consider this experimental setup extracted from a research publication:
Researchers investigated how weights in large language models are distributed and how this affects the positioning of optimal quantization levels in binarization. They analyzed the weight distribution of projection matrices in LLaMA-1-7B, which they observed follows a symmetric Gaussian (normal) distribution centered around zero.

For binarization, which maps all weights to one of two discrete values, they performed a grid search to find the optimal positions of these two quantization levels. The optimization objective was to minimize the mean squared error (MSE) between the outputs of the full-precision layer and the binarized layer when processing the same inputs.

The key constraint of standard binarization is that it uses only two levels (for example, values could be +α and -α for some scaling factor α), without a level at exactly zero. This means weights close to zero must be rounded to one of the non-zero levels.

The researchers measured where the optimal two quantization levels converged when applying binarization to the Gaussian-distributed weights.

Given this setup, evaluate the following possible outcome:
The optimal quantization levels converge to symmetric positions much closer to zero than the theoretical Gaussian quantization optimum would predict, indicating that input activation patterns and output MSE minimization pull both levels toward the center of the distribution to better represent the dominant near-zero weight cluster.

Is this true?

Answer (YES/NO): YES